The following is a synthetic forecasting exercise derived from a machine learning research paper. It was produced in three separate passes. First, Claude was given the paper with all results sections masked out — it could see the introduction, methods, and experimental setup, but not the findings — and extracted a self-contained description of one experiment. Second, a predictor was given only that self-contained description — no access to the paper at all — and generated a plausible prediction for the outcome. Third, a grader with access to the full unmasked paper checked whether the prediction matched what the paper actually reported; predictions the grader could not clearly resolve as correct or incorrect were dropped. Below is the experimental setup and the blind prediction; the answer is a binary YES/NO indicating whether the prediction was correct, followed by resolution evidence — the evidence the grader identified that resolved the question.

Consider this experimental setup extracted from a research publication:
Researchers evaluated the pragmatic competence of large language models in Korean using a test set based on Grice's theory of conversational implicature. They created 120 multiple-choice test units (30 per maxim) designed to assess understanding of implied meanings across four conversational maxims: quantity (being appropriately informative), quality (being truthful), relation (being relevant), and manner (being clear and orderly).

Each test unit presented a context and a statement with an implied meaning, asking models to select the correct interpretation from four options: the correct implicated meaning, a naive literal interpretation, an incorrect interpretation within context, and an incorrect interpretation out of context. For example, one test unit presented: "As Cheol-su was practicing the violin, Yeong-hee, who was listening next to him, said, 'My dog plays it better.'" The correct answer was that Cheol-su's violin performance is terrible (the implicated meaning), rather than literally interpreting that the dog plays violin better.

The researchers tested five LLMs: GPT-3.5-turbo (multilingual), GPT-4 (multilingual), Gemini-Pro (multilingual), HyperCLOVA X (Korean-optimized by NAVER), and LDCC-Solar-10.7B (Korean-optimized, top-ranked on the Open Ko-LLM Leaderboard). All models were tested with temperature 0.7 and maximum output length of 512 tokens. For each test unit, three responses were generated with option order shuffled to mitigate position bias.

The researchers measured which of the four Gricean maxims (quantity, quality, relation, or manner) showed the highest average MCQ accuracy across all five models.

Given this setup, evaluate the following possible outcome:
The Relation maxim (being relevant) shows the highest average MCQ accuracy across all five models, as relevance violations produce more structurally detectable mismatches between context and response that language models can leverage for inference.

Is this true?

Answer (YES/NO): NO